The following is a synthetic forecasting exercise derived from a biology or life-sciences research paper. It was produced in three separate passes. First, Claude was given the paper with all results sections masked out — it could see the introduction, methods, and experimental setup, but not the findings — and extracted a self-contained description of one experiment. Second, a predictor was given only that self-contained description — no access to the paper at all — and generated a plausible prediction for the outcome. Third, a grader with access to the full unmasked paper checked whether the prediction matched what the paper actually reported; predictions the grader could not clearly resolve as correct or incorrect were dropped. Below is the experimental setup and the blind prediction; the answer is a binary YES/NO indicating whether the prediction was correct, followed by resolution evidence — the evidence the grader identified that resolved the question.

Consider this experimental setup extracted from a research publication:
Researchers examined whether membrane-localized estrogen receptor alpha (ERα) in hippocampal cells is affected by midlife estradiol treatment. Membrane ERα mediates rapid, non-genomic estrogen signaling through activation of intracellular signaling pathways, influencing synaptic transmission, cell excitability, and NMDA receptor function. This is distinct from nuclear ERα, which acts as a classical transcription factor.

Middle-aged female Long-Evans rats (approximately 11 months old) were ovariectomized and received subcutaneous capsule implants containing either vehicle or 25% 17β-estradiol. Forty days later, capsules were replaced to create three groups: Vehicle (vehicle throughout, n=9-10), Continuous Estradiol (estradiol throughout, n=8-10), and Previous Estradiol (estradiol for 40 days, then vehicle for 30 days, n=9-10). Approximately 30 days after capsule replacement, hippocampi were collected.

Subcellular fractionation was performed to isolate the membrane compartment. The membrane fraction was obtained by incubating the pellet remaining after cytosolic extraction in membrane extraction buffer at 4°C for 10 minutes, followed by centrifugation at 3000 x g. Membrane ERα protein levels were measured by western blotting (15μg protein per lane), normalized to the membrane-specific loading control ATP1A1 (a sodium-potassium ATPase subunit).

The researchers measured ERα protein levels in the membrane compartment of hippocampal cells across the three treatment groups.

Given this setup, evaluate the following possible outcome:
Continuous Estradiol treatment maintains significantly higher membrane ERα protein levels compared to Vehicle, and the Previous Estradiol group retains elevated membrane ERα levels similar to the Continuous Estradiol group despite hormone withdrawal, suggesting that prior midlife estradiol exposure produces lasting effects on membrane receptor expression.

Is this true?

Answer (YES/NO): NO